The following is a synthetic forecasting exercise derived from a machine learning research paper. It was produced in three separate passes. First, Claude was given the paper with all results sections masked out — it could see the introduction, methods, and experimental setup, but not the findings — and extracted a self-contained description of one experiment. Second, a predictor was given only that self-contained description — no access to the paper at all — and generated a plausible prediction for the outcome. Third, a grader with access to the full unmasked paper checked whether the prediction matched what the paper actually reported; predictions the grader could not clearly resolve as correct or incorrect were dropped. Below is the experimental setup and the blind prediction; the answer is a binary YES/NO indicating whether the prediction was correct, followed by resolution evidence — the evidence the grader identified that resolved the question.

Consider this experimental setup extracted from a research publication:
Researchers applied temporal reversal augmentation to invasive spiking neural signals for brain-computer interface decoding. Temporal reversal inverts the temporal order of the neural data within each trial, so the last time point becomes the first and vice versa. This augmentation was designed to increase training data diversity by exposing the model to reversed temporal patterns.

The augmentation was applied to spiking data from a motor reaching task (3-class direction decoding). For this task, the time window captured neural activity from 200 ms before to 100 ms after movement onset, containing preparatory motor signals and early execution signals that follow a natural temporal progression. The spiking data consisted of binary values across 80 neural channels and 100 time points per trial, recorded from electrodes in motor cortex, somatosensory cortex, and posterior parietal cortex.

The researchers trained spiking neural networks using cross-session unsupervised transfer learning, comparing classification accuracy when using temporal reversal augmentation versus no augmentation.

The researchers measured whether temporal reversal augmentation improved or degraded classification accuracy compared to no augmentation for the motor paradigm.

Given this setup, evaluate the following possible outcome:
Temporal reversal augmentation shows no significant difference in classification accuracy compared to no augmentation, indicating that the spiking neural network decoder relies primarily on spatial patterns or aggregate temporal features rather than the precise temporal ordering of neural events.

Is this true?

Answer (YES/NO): NO